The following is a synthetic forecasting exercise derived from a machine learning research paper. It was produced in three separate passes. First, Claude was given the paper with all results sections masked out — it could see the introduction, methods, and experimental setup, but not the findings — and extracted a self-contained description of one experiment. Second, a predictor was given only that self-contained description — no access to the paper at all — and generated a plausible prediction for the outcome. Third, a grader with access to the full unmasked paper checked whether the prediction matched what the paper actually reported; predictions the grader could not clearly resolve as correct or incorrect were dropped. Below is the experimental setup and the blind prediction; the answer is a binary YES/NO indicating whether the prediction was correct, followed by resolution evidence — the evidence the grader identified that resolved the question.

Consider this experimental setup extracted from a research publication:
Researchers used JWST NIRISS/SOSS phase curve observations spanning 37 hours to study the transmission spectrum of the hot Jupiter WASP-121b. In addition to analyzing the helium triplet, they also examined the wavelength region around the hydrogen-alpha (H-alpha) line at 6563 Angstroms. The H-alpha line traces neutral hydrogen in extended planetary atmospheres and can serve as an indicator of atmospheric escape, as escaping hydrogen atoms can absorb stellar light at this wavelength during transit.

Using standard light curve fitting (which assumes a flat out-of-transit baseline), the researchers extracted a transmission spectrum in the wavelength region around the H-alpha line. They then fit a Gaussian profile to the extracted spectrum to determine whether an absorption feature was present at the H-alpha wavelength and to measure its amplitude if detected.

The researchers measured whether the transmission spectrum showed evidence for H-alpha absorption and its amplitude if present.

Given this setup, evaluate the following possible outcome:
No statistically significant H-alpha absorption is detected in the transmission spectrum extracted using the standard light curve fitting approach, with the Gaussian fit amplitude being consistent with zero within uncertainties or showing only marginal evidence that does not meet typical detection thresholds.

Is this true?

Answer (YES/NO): NO